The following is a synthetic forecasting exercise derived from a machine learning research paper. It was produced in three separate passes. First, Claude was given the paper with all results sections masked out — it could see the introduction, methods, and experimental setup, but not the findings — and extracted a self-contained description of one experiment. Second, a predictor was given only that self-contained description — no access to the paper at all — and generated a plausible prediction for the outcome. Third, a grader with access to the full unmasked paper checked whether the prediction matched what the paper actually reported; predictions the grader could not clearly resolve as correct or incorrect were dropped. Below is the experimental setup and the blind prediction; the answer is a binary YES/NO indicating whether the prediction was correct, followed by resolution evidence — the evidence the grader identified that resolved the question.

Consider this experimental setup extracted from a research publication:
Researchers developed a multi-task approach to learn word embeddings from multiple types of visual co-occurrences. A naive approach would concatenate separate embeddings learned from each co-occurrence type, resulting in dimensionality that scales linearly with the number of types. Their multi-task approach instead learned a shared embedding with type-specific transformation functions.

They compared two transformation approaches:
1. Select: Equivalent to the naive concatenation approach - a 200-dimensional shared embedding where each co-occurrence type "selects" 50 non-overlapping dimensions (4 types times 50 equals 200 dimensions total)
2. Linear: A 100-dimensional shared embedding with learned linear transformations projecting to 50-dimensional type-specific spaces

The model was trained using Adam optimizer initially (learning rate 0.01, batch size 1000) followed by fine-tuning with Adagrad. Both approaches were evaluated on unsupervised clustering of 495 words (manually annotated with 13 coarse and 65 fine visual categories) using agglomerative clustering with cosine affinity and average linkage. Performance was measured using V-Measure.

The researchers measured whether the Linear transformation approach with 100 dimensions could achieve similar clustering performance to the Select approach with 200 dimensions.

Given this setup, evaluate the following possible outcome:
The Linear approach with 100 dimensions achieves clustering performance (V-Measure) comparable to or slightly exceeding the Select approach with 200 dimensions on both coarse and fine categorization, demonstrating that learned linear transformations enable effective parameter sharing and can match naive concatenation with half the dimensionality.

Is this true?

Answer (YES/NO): YES